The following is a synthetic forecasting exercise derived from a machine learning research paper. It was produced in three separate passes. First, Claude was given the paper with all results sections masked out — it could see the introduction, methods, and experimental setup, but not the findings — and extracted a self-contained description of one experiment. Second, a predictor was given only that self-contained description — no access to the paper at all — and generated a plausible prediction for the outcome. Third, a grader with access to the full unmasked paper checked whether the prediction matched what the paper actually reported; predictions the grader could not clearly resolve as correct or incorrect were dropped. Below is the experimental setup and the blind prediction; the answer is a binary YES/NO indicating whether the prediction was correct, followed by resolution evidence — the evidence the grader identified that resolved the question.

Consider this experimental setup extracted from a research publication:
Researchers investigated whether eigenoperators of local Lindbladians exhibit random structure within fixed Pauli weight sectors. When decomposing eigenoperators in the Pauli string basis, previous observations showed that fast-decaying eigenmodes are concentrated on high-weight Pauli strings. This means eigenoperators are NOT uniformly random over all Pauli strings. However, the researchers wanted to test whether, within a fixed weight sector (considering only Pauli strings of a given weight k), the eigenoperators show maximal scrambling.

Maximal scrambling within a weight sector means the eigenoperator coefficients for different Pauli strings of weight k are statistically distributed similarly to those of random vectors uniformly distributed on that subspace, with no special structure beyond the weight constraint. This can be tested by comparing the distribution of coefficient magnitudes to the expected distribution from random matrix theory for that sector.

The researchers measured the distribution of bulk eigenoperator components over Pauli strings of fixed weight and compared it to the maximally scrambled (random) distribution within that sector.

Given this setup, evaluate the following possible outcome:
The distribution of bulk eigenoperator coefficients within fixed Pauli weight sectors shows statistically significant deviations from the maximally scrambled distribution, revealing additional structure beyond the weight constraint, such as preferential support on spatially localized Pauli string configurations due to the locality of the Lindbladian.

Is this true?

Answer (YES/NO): NO